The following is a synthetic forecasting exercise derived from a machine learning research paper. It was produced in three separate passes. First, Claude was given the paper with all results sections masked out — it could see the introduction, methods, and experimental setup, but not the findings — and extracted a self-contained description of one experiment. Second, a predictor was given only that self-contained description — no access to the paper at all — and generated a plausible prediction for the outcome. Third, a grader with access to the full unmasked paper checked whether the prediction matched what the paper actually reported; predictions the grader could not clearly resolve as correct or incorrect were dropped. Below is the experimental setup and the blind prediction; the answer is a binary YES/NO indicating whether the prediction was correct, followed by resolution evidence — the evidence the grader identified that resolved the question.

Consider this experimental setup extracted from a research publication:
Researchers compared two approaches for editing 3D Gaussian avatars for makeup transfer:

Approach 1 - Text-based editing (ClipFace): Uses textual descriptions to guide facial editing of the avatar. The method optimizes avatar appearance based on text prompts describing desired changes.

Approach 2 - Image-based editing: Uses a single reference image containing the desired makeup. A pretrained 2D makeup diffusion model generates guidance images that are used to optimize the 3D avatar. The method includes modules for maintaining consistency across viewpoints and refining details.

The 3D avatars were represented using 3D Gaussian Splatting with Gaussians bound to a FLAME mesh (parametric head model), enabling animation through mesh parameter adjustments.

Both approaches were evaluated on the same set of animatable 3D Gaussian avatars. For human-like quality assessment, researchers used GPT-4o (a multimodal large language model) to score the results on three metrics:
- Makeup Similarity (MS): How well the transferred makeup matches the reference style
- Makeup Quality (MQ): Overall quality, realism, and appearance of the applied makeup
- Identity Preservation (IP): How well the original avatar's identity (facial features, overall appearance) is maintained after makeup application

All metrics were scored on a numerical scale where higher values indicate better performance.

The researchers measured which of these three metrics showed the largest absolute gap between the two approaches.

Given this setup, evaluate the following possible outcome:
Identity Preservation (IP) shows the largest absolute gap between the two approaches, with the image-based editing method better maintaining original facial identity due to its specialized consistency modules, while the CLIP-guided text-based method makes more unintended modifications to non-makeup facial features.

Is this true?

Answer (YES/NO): YES